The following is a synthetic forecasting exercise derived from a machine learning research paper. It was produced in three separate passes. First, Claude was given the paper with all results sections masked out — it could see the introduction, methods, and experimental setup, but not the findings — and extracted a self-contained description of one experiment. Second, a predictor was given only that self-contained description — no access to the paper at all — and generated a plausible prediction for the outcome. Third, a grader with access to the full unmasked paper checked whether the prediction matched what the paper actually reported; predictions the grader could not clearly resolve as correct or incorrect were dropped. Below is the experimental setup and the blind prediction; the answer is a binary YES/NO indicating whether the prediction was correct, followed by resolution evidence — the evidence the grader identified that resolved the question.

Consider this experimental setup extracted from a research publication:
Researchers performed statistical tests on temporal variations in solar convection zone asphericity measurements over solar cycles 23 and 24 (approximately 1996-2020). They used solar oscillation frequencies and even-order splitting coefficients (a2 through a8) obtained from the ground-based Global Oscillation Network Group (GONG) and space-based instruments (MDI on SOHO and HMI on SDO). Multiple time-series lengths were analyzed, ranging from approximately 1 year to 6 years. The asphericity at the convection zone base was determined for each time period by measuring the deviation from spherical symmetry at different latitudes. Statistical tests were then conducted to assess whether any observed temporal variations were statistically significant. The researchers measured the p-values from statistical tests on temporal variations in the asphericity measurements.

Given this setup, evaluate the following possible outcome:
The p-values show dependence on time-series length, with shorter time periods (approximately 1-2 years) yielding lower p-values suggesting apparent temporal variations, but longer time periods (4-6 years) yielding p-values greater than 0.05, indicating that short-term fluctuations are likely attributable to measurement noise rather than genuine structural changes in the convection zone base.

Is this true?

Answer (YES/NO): NO